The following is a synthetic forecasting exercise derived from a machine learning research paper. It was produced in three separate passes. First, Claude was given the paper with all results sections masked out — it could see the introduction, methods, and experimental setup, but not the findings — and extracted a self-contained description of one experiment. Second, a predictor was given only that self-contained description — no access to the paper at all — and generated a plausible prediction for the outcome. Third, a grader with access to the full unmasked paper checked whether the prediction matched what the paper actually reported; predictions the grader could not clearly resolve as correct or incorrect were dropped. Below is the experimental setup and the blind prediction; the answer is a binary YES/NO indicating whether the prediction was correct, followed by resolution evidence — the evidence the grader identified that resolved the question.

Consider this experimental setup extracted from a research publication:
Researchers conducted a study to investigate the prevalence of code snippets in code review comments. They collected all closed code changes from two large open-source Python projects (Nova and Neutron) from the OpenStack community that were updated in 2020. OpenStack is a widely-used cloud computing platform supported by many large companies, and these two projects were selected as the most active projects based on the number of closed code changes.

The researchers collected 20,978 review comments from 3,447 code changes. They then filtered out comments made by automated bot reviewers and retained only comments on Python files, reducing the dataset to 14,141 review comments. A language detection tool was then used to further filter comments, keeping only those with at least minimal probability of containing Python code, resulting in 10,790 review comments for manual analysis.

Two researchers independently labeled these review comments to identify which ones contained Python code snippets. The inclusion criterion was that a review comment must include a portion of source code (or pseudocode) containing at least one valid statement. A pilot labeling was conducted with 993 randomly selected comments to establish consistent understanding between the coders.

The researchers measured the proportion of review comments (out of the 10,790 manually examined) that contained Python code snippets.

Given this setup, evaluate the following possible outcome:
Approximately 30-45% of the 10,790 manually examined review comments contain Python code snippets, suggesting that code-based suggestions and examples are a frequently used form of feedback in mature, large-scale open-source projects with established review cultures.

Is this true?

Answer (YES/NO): NO